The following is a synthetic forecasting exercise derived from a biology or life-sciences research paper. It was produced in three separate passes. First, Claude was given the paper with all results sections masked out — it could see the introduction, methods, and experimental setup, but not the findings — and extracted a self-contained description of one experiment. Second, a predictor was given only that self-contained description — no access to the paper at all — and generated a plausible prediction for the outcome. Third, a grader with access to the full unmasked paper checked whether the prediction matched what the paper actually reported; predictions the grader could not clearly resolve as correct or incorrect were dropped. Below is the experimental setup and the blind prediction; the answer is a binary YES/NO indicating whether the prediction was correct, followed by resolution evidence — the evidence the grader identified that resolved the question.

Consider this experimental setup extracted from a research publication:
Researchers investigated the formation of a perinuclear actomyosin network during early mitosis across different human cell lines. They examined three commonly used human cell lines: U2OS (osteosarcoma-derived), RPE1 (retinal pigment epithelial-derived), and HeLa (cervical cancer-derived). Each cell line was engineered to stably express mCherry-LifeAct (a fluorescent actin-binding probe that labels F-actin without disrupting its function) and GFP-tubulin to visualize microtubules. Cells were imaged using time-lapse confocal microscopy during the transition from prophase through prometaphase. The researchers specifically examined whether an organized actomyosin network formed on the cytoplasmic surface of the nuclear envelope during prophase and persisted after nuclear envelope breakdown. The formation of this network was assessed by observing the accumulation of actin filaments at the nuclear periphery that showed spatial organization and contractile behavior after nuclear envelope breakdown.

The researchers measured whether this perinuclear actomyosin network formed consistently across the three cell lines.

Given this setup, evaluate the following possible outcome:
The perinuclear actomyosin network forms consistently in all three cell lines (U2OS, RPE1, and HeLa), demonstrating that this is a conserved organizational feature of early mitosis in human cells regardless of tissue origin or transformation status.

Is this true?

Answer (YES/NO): NO